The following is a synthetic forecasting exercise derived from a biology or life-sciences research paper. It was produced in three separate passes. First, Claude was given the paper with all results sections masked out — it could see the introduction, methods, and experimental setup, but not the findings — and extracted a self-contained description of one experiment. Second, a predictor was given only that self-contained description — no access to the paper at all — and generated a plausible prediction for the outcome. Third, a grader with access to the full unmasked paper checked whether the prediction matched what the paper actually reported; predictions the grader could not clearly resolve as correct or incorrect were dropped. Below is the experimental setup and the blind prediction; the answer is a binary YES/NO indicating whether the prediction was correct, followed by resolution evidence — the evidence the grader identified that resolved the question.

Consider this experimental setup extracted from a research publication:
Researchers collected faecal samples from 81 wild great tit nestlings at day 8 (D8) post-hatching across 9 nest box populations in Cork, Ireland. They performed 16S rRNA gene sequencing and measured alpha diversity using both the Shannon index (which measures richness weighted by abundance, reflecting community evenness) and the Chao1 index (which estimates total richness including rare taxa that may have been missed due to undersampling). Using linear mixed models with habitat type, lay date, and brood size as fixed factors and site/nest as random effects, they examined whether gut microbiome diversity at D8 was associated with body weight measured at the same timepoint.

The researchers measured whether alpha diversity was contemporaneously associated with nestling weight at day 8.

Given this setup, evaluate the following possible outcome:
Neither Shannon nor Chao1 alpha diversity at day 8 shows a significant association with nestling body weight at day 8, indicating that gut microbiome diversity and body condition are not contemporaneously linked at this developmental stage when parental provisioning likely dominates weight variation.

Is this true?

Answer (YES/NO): YES